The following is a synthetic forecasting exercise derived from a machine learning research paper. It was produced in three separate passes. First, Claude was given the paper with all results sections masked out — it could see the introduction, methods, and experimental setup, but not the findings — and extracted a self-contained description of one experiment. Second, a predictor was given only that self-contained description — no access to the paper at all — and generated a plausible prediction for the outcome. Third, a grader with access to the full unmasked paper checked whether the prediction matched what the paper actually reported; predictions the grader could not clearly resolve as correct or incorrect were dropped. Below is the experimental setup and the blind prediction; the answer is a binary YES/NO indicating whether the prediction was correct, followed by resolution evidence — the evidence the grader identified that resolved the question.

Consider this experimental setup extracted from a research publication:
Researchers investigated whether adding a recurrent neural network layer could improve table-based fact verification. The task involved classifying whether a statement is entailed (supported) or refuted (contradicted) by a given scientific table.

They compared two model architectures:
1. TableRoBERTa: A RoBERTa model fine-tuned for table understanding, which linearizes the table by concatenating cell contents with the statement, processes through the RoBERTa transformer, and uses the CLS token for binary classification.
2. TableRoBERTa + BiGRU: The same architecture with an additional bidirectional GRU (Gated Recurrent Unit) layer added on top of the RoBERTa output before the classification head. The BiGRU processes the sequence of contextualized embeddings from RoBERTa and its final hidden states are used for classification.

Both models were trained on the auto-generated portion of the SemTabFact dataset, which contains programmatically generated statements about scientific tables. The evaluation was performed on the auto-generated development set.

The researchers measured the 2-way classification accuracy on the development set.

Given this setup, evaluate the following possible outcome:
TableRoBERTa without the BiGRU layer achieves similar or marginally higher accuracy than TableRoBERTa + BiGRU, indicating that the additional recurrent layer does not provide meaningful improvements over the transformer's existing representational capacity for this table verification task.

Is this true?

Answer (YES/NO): NO